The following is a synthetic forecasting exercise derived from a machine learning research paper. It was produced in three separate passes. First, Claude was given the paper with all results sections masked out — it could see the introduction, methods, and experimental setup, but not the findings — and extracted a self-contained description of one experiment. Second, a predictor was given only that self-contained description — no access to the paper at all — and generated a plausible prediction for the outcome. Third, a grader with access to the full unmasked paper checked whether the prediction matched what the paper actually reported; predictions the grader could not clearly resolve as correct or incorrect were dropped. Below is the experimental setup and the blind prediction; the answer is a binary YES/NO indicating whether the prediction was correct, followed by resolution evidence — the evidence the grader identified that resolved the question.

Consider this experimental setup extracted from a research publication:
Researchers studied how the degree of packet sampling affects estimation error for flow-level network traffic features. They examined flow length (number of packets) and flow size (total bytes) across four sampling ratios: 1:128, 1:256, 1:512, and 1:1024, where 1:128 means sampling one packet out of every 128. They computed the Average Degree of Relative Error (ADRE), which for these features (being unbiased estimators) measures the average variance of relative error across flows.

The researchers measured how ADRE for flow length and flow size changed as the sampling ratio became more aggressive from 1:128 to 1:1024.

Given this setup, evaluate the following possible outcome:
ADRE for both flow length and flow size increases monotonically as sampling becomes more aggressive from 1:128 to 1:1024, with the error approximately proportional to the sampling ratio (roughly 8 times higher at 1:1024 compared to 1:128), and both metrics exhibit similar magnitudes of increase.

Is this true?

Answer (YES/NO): NO